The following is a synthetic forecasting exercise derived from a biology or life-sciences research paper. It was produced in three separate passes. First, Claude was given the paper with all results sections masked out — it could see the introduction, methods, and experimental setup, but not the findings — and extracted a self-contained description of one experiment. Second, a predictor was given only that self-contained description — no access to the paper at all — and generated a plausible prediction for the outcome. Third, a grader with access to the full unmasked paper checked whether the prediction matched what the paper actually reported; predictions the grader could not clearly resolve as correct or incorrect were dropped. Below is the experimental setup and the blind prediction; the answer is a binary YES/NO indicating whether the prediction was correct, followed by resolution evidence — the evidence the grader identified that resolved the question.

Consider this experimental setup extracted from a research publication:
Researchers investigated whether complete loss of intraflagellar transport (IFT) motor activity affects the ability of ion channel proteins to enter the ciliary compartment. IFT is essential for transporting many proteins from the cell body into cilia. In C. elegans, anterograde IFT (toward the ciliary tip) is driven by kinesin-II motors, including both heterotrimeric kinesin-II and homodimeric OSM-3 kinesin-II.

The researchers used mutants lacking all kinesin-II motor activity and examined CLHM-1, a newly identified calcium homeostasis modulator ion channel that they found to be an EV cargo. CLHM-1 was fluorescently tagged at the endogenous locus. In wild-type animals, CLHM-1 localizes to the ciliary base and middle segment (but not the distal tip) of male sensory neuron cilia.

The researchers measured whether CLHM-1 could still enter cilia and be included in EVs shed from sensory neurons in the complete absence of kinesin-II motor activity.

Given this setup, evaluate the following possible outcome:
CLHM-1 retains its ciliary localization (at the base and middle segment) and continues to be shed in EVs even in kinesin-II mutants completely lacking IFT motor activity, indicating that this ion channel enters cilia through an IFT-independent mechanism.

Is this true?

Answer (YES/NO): YES